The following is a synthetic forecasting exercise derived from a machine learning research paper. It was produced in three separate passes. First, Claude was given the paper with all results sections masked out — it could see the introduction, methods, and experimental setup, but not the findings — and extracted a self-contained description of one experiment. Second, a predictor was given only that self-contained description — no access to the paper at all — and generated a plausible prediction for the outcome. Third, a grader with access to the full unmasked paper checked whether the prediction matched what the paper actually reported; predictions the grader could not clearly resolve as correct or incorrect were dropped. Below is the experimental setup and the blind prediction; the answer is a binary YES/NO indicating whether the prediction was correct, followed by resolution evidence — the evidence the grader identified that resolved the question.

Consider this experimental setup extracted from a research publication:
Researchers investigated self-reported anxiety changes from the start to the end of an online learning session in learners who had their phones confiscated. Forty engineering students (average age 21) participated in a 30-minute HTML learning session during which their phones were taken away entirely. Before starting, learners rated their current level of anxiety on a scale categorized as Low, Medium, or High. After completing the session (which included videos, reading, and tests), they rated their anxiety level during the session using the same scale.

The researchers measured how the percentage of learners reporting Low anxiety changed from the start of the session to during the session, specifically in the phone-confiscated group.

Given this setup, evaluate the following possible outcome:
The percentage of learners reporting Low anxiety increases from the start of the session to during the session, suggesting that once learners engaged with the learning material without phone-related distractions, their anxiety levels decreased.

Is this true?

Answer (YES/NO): YES